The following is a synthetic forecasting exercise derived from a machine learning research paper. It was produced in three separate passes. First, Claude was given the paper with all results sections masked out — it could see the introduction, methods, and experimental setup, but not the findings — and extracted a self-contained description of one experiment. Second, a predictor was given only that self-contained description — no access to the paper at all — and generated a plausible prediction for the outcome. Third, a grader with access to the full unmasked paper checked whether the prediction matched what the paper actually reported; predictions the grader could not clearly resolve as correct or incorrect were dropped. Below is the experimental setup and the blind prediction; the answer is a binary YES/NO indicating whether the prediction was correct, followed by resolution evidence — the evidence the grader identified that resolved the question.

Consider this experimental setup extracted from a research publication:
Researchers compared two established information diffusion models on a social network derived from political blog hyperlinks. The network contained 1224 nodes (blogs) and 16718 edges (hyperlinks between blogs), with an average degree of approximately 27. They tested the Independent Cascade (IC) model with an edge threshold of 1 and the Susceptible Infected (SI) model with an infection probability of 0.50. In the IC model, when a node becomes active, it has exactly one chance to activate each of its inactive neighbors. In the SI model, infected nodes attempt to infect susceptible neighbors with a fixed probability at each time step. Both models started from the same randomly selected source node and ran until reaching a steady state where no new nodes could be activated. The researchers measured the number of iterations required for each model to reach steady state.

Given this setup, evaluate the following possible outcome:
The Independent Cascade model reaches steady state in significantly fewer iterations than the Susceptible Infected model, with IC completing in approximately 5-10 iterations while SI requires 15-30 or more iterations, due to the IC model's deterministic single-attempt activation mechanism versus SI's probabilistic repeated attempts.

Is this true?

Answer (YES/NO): NO